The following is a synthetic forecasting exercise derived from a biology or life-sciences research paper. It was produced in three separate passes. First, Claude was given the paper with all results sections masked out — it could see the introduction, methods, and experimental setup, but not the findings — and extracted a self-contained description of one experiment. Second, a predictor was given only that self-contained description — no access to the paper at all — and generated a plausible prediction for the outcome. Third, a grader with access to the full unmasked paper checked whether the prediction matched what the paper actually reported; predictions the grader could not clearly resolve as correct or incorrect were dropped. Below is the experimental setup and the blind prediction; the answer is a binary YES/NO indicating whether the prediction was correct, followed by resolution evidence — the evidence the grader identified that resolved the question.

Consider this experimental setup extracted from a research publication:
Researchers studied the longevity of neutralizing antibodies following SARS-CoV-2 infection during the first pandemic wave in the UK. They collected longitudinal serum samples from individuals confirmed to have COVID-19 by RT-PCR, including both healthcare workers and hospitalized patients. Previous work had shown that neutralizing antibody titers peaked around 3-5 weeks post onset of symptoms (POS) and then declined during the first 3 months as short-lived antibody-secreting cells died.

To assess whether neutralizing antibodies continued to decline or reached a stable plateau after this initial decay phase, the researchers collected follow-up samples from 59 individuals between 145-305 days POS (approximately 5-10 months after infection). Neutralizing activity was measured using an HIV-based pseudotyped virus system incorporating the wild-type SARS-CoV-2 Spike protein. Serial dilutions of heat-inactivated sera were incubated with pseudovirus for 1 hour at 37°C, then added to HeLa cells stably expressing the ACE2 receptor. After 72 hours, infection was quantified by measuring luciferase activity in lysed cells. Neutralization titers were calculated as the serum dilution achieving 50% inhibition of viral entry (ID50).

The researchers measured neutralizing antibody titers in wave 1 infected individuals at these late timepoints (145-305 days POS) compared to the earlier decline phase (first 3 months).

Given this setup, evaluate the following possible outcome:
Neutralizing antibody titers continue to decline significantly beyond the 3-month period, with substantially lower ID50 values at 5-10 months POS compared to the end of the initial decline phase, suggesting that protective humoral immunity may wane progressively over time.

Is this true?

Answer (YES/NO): NO